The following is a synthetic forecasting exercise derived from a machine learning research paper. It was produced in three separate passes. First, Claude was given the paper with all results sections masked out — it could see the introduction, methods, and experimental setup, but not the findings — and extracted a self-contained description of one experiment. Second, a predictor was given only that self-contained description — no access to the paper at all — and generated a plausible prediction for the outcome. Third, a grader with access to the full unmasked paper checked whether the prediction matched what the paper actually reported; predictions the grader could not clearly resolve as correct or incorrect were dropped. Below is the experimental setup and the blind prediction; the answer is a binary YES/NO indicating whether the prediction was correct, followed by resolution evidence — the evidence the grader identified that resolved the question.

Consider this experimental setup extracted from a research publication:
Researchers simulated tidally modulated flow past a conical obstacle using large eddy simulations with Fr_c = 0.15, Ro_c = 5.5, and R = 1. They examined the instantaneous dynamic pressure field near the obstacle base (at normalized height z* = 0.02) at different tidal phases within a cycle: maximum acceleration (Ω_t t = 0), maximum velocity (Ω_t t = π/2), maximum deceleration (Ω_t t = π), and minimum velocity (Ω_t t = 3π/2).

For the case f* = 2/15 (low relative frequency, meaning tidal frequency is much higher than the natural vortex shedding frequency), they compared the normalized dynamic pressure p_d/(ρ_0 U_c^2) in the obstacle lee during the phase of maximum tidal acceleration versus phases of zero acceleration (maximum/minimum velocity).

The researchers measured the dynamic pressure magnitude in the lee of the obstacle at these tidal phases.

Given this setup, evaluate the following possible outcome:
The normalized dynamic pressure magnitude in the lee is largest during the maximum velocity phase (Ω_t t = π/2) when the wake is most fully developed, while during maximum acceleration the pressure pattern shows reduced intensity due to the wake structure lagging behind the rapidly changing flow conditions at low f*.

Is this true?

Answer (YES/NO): NO